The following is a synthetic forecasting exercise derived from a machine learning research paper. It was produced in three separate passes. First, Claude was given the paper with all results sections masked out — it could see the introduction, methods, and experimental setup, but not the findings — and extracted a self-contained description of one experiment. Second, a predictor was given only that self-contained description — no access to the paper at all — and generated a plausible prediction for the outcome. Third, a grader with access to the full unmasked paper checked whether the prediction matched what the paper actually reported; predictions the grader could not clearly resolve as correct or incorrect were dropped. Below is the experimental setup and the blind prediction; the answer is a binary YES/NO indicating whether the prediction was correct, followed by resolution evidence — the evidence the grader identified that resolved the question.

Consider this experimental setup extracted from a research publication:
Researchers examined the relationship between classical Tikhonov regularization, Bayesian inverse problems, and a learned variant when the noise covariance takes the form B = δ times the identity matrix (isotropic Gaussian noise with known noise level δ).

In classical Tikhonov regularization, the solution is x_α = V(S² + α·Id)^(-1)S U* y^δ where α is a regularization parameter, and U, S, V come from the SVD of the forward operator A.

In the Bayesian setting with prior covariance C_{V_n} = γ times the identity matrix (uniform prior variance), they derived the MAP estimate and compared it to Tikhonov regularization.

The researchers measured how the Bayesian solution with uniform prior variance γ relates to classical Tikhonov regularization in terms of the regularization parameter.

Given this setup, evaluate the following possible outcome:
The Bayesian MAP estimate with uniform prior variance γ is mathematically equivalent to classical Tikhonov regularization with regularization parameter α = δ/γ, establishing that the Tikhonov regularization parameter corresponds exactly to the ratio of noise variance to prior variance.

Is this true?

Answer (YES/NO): YES